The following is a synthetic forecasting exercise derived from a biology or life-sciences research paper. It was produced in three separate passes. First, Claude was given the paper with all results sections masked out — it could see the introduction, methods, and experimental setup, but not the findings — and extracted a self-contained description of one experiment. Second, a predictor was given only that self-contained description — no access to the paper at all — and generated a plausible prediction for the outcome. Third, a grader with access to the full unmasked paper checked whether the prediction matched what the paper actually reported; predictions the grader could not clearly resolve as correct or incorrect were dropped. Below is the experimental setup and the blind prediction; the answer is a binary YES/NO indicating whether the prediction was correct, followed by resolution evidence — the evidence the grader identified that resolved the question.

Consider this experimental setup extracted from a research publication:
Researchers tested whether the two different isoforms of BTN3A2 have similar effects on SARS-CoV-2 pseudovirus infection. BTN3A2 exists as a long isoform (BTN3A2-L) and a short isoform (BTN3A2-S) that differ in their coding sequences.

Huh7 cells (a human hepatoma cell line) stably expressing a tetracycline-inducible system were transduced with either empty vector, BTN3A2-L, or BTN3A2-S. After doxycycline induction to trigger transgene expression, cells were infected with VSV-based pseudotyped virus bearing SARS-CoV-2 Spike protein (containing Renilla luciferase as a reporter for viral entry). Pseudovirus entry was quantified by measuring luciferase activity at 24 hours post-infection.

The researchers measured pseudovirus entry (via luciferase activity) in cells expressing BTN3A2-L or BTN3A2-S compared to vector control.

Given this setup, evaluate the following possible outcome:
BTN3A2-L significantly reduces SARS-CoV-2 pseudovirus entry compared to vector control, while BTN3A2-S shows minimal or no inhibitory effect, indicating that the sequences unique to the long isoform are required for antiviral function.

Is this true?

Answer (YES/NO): NO